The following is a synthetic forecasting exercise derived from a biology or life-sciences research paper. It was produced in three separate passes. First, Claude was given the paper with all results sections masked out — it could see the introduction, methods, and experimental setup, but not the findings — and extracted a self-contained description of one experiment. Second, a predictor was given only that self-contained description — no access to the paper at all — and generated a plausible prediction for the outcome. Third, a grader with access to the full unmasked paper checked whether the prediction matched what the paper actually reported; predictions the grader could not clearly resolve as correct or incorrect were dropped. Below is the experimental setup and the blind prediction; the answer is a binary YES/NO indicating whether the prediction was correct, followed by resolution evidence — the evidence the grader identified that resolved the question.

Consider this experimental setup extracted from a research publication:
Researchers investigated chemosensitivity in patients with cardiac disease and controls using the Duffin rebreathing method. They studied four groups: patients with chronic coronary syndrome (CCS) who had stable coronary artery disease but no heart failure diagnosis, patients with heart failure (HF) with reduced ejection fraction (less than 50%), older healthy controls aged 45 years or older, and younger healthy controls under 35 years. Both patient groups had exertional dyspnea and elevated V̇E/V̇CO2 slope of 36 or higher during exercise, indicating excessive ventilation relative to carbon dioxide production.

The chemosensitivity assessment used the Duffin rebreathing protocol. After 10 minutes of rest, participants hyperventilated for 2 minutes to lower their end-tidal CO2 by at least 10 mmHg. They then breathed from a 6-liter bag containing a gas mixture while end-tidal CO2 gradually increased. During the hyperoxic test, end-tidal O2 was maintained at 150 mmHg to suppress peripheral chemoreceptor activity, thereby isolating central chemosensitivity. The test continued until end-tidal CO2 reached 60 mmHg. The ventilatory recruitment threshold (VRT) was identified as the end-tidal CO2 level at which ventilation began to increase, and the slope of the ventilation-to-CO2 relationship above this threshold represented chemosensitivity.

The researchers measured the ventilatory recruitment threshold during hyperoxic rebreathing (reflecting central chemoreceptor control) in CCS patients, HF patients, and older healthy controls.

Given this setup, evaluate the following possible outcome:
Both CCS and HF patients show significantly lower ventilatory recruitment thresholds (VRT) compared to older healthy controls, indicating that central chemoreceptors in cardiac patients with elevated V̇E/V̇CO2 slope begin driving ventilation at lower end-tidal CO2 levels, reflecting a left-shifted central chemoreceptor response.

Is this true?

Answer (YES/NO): YES